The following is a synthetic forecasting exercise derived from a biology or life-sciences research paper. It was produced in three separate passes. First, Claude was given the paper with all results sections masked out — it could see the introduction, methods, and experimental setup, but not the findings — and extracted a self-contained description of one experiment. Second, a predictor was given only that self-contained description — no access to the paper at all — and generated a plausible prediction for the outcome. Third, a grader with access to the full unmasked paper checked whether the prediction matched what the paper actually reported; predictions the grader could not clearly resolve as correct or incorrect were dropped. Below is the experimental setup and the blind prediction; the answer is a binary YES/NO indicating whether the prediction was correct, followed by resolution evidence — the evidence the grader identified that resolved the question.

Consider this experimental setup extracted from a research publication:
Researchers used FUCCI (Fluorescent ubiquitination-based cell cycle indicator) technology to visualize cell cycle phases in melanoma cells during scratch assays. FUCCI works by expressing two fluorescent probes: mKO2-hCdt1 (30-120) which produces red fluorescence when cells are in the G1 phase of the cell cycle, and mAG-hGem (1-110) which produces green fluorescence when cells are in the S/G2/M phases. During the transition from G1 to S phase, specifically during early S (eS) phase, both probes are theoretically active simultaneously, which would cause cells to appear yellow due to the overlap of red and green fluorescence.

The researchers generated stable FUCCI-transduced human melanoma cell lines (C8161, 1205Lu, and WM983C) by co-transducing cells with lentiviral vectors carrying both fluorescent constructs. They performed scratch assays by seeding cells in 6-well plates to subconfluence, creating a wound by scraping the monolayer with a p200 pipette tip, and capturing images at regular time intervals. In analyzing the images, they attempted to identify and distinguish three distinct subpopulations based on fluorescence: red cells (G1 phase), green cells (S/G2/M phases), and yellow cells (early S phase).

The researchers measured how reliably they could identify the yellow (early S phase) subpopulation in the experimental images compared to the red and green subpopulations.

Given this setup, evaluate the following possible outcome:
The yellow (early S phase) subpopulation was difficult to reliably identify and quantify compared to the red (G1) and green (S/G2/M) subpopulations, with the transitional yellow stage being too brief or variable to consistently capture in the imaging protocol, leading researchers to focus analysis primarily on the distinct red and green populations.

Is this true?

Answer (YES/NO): YES